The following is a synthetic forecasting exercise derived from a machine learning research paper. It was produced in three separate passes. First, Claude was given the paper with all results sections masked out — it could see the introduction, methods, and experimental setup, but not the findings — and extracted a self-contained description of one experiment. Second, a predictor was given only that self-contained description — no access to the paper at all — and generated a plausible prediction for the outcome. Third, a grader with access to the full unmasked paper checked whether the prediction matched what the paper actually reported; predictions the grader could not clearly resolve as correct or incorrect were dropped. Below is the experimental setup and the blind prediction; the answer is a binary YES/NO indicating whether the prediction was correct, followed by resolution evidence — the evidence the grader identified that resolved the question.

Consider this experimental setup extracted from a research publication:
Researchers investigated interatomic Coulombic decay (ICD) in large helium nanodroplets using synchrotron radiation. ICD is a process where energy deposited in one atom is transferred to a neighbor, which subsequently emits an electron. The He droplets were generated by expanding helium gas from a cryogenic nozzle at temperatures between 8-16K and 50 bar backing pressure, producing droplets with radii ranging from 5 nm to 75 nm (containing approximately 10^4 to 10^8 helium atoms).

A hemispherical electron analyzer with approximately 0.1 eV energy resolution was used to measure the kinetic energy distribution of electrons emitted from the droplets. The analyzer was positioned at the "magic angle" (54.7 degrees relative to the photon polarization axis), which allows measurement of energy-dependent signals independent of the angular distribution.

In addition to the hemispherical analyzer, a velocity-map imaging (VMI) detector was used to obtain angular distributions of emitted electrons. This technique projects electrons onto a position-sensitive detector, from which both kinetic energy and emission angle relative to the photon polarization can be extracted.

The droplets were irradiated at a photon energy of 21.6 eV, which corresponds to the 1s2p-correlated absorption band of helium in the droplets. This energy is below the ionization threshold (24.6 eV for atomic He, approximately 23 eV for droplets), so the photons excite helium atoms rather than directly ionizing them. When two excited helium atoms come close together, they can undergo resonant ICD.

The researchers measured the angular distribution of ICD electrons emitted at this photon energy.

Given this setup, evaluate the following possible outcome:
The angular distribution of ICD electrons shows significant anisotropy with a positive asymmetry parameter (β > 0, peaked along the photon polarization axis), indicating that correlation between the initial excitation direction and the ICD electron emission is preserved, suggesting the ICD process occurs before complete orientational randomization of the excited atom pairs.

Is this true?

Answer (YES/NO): NO